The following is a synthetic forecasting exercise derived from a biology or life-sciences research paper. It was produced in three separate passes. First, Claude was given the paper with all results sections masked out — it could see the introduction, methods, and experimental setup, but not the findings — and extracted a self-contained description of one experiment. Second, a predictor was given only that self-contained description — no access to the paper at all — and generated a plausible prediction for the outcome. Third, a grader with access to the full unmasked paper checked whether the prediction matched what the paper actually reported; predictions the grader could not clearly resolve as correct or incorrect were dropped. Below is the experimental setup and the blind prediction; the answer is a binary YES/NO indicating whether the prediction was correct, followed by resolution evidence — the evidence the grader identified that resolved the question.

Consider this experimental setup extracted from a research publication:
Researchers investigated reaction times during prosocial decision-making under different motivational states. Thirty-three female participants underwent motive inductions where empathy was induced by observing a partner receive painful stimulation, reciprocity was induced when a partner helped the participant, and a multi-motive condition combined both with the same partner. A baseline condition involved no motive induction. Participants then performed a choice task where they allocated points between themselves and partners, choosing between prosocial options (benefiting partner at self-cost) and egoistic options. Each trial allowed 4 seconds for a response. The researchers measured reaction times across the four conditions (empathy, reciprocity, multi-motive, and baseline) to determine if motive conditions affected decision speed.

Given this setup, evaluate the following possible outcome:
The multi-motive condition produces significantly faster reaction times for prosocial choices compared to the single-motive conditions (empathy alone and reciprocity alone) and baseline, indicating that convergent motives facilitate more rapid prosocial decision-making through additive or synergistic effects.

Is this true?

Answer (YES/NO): NO